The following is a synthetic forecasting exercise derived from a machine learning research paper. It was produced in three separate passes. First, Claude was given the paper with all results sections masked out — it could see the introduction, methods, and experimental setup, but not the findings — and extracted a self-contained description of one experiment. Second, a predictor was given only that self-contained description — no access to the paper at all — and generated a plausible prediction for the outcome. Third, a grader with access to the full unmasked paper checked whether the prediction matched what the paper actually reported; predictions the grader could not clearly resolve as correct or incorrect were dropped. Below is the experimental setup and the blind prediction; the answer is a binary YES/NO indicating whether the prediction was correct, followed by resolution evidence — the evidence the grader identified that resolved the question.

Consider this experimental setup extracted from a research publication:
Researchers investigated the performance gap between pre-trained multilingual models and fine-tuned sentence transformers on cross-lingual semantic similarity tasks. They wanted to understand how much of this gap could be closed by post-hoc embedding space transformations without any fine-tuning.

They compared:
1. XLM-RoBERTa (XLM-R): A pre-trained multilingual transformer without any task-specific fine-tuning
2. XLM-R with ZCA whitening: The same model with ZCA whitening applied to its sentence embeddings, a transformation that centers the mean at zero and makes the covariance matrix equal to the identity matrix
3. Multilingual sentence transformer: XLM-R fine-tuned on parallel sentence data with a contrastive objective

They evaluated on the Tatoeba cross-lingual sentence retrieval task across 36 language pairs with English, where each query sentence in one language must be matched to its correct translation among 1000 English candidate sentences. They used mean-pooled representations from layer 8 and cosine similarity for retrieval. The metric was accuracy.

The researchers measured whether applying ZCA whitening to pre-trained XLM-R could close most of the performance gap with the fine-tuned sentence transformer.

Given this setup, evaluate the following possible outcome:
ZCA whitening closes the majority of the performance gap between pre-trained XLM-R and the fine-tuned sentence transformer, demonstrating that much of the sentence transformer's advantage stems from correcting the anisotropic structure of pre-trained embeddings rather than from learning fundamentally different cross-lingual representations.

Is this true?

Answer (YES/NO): NO